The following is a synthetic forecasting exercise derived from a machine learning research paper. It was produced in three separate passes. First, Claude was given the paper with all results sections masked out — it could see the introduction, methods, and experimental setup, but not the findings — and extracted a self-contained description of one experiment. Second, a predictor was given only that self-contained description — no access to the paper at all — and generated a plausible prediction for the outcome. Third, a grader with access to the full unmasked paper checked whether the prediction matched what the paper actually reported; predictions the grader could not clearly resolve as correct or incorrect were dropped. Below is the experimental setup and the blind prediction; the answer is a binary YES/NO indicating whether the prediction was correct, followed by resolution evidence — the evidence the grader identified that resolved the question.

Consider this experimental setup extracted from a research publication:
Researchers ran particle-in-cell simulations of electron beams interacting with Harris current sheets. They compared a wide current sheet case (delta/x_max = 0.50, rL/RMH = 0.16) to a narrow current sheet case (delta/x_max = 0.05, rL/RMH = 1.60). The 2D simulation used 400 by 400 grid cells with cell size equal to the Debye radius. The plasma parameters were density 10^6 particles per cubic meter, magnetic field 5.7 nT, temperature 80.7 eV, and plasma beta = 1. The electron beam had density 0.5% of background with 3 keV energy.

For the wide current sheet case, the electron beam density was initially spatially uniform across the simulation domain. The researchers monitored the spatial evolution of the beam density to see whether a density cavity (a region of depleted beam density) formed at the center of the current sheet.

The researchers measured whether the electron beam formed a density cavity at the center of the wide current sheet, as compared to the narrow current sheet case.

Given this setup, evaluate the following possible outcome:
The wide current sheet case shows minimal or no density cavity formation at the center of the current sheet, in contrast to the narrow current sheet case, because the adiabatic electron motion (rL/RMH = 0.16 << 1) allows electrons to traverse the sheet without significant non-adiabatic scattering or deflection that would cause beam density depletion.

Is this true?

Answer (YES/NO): YES